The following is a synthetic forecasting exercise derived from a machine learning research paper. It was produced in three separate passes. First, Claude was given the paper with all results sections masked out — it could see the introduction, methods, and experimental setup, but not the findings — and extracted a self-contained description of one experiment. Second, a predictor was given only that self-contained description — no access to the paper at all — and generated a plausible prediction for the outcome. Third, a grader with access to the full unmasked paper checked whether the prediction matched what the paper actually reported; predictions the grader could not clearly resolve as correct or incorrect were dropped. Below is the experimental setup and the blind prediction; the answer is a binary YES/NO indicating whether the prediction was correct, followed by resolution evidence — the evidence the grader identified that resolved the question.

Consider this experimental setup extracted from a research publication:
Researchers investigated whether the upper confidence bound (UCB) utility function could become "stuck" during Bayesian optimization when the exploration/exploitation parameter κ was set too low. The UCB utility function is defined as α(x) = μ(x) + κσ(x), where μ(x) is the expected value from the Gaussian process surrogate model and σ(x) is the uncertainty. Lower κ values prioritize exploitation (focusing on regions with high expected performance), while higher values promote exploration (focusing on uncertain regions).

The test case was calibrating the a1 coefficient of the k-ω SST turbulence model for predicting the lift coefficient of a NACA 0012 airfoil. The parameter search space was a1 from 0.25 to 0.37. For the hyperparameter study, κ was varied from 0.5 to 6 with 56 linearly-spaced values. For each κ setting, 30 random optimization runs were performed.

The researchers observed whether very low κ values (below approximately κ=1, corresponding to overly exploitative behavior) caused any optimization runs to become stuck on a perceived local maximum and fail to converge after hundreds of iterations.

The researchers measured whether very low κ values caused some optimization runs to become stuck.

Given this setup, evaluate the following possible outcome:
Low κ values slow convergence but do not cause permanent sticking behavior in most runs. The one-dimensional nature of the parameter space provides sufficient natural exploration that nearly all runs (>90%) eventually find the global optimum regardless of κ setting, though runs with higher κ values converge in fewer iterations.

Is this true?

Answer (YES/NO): NO